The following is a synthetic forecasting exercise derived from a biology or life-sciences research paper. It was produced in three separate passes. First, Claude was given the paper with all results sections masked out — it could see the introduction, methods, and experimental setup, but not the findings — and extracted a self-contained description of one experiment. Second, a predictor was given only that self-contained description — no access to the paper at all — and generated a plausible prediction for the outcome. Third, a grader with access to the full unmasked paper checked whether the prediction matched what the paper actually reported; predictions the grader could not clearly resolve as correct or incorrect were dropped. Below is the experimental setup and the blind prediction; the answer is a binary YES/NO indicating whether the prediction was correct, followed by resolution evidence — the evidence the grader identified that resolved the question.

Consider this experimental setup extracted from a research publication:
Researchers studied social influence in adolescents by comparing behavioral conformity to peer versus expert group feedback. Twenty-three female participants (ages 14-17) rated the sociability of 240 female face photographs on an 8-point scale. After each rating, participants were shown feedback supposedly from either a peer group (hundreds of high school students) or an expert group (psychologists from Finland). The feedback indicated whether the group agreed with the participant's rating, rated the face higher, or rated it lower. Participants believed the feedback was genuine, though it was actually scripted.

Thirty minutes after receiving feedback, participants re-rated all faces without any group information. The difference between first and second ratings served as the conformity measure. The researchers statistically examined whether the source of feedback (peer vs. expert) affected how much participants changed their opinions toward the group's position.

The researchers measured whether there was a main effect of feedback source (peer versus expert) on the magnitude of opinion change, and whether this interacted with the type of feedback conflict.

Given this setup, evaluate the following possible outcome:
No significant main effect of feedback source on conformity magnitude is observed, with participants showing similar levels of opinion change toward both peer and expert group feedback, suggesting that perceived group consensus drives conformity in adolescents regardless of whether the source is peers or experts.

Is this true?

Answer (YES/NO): YES